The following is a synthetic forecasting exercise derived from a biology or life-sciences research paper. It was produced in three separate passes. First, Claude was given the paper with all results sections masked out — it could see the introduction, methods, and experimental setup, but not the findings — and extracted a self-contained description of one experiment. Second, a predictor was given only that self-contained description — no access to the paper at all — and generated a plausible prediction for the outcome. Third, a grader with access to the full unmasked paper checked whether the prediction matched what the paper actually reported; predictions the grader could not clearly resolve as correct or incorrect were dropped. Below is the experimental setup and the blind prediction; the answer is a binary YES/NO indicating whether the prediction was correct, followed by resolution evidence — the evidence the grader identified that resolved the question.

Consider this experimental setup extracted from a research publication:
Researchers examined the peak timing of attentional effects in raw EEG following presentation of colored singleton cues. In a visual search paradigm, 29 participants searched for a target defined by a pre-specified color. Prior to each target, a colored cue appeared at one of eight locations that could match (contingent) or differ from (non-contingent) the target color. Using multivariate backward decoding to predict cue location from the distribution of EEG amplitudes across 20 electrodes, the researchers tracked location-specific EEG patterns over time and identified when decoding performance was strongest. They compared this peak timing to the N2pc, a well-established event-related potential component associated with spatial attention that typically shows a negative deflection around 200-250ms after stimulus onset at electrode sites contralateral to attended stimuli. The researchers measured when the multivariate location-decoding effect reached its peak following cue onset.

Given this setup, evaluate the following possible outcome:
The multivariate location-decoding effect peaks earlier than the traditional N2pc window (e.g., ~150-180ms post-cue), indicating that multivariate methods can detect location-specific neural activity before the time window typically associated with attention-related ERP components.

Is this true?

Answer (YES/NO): NO